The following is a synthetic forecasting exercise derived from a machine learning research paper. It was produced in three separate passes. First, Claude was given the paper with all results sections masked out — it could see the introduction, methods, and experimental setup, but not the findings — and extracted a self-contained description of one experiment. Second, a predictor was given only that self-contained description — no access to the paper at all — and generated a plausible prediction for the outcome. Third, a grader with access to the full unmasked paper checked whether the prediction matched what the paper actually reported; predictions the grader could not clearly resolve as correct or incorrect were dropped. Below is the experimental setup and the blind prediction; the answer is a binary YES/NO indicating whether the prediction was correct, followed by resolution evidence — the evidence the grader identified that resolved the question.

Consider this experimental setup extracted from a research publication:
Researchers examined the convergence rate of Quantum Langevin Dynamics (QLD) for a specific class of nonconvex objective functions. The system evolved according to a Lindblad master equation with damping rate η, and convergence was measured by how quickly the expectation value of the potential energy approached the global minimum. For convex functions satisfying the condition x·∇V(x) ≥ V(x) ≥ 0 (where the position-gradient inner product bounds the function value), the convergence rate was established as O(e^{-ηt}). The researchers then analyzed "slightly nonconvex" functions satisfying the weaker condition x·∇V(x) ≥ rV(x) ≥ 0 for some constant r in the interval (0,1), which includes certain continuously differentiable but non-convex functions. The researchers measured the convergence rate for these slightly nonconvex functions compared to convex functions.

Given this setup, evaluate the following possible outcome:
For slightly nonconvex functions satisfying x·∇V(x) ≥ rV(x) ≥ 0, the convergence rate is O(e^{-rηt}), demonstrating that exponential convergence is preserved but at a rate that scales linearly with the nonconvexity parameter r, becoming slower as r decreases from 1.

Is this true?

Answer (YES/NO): YES